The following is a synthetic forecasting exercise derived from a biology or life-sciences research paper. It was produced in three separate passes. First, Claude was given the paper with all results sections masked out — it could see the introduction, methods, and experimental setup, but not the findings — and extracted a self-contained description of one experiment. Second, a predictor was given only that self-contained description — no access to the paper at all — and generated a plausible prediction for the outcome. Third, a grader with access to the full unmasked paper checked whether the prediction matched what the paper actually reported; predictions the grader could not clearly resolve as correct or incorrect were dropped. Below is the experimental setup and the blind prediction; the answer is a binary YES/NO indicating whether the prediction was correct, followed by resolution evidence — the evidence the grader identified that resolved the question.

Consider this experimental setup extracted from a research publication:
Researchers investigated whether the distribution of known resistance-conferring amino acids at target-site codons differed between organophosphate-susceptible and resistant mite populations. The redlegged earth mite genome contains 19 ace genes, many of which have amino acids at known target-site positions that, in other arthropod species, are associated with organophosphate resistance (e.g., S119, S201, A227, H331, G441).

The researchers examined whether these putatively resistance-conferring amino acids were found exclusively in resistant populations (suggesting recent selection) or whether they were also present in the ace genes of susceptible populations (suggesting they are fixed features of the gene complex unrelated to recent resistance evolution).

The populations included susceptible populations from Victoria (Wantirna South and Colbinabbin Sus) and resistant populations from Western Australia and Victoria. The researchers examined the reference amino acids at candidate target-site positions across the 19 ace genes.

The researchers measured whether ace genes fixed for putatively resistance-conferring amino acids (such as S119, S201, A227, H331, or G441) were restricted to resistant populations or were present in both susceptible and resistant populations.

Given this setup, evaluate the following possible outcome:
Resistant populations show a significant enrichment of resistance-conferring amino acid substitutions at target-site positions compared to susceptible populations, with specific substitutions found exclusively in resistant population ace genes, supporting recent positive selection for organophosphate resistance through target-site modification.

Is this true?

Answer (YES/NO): NO